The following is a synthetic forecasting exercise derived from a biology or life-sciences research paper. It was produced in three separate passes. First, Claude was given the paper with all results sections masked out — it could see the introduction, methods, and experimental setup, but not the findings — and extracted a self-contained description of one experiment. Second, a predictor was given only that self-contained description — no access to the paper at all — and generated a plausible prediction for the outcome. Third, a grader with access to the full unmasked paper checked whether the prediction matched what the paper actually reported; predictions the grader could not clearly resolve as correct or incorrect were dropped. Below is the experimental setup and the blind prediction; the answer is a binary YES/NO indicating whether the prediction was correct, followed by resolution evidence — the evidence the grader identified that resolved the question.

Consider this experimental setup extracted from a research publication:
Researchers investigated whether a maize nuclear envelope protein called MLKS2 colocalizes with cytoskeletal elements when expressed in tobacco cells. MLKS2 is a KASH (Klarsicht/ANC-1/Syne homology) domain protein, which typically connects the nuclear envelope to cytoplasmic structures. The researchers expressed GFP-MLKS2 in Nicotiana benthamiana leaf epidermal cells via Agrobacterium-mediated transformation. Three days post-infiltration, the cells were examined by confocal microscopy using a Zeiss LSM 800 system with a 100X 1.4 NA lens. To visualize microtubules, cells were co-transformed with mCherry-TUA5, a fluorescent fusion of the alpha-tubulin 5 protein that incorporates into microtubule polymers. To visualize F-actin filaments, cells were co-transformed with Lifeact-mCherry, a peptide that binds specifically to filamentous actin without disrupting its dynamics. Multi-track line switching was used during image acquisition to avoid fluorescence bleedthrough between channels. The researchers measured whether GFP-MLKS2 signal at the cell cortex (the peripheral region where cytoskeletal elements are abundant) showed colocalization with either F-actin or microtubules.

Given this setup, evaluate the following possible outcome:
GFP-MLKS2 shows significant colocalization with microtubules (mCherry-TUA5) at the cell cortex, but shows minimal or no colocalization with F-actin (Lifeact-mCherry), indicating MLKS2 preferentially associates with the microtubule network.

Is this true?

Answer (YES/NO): NO